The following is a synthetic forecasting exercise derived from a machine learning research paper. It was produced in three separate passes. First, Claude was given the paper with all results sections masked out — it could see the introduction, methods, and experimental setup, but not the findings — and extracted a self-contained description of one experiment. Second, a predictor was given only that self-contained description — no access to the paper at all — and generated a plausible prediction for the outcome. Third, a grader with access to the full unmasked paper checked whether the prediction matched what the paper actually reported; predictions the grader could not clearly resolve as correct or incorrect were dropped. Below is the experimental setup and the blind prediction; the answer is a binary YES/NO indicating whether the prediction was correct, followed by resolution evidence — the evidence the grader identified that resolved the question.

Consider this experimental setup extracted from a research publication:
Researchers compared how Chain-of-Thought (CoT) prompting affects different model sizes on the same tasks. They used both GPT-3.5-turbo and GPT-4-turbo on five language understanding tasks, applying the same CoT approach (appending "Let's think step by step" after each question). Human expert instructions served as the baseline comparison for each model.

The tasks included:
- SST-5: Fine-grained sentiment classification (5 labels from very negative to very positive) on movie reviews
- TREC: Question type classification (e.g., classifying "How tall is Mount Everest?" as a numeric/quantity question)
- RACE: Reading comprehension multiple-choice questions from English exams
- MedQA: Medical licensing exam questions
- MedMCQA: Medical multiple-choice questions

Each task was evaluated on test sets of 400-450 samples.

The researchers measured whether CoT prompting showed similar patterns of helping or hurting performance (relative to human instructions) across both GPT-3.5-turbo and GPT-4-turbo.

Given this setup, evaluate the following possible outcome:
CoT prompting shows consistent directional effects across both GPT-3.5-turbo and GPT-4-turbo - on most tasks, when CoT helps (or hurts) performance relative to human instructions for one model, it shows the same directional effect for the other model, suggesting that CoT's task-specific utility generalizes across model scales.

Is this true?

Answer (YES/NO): YES